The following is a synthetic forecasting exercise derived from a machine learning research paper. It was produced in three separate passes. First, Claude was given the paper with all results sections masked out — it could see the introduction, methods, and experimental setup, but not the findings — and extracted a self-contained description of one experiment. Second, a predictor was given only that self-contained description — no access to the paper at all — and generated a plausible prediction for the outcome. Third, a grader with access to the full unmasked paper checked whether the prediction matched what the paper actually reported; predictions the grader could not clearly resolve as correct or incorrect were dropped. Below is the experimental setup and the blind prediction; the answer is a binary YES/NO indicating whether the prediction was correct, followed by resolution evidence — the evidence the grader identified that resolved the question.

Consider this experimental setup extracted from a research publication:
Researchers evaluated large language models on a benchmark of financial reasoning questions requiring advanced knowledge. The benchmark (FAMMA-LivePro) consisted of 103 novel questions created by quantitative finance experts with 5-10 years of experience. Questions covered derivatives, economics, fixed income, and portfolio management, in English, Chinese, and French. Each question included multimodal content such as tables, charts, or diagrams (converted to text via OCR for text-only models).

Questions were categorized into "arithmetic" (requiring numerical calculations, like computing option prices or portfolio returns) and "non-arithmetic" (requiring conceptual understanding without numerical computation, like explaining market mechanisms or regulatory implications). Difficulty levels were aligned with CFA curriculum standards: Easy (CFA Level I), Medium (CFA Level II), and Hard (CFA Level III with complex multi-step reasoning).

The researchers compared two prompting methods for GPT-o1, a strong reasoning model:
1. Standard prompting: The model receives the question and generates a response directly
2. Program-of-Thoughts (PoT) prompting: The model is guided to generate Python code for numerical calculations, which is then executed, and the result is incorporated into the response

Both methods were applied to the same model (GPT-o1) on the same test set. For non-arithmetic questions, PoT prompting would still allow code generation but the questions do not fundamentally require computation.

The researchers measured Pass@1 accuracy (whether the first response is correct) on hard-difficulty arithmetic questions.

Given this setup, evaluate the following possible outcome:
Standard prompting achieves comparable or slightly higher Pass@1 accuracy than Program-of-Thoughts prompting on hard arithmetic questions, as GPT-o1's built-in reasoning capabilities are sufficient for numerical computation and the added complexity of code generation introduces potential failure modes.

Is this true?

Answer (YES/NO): NO